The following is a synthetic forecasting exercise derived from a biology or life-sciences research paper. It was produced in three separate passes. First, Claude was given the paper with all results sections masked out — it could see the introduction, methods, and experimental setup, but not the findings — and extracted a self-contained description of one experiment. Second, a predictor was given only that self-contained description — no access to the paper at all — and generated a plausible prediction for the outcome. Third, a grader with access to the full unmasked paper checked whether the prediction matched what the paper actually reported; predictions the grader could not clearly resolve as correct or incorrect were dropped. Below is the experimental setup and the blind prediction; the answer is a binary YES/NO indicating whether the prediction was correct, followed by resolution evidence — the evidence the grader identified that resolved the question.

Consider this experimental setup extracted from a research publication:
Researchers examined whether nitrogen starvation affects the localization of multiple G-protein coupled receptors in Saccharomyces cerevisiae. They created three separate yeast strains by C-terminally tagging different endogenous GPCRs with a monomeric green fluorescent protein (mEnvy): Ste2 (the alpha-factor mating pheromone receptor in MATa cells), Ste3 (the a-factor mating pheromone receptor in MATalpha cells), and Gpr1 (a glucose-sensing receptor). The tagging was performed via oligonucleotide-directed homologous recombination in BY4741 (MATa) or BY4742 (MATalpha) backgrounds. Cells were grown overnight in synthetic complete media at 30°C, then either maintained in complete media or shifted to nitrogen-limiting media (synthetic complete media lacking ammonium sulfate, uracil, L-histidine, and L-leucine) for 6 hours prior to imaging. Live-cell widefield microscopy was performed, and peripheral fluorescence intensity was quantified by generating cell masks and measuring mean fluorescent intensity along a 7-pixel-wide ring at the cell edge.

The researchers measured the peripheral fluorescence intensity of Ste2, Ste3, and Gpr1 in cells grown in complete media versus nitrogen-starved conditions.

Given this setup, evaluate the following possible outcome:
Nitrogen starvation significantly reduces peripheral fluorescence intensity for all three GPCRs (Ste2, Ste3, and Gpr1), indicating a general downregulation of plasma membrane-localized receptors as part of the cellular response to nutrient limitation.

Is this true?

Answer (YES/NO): NO